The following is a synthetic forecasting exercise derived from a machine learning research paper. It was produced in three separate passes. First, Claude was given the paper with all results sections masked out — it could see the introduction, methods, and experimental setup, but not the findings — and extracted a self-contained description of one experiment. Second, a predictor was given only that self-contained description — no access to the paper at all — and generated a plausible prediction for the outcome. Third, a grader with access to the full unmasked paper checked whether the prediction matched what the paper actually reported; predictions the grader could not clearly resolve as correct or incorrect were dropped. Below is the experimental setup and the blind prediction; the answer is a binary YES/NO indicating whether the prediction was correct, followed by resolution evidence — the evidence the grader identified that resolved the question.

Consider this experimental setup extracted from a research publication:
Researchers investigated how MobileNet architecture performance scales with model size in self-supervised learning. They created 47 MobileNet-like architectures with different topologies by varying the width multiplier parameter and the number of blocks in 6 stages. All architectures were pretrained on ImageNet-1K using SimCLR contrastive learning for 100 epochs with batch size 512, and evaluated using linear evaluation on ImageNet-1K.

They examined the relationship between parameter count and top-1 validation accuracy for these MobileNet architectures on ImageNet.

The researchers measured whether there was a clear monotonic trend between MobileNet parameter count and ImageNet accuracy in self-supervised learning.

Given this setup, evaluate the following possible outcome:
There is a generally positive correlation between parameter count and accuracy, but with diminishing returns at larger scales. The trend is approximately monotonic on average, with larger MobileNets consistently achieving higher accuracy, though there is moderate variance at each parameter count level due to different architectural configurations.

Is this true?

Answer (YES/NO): NO